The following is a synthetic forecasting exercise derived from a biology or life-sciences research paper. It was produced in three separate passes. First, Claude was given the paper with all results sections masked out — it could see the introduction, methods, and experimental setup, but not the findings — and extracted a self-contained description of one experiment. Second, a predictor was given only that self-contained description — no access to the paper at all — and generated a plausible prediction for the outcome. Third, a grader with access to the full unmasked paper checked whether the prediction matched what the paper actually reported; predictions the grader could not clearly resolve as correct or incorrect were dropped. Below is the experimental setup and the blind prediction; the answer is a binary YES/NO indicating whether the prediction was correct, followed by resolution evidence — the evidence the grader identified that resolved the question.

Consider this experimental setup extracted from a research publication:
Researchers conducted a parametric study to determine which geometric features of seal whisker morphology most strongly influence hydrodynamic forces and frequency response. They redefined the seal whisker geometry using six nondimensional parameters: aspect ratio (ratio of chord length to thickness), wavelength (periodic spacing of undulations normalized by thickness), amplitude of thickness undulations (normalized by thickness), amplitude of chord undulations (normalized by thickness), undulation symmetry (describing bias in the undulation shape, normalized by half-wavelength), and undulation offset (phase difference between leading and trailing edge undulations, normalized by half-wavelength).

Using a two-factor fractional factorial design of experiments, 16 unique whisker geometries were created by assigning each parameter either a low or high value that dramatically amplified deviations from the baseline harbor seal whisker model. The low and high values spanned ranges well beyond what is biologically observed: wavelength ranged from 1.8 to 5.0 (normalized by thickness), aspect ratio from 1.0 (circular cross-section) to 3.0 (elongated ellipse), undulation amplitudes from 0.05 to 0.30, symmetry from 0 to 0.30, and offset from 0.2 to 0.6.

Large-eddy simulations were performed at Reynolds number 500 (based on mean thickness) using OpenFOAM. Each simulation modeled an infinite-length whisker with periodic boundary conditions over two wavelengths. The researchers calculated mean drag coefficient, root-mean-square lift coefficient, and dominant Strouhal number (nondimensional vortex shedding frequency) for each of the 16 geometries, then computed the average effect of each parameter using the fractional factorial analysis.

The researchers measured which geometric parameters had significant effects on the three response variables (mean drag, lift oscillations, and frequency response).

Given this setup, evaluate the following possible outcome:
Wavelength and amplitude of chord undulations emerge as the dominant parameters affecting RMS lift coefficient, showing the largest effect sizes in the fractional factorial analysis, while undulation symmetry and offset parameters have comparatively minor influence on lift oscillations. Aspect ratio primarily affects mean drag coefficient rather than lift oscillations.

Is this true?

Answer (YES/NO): NO